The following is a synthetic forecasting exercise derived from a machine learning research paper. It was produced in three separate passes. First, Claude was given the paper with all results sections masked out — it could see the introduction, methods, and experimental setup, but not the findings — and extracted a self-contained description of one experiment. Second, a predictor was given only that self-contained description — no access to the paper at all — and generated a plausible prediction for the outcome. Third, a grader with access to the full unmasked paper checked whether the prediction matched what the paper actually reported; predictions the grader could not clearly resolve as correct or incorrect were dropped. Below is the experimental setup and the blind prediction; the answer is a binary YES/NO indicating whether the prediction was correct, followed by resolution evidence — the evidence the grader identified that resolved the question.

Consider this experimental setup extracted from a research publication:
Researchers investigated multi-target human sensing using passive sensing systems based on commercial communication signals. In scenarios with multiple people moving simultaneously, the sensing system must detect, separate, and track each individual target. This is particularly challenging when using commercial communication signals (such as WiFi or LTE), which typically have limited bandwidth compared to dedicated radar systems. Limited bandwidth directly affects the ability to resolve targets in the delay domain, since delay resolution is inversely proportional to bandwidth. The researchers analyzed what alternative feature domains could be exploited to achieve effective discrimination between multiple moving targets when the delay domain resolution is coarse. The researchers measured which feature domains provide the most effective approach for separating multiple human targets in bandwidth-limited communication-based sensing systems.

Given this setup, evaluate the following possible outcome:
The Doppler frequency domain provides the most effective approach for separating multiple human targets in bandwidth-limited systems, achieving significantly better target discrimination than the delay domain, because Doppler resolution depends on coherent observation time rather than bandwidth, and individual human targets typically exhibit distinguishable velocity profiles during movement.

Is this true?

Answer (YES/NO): NO